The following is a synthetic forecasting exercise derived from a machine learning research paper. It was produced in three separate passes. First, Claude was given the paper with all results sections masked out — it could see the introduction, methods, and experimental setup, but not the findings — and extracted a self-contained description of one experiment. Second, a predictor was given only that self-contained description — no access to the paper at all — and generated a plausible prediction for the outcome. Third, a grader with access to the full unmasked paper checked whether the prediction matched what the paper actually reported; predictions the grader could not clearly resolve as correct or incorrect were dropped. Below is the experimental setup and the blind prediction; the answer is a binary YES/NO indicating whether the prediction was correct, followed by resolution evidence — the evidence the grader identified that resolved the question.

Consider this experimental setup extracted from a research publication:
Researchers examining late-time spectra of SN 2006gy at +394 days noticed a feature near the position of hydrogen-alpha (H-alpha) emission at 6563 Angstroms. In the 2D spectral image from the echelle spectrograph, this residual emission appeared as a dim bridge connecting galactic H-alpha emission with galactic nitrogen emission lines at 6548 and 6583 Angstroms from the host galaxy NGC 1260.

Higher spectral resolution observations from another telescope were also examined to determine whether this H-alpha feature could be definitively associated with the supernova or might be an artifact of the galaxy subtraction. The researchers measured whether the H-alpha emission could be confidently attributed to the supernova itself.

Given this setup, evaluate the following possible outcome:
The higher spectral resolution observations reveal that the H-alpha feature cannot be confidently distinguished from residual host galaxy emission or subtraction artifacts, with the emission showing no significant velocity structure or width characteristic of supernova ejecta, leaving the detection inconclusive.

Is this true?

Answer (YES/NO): NO